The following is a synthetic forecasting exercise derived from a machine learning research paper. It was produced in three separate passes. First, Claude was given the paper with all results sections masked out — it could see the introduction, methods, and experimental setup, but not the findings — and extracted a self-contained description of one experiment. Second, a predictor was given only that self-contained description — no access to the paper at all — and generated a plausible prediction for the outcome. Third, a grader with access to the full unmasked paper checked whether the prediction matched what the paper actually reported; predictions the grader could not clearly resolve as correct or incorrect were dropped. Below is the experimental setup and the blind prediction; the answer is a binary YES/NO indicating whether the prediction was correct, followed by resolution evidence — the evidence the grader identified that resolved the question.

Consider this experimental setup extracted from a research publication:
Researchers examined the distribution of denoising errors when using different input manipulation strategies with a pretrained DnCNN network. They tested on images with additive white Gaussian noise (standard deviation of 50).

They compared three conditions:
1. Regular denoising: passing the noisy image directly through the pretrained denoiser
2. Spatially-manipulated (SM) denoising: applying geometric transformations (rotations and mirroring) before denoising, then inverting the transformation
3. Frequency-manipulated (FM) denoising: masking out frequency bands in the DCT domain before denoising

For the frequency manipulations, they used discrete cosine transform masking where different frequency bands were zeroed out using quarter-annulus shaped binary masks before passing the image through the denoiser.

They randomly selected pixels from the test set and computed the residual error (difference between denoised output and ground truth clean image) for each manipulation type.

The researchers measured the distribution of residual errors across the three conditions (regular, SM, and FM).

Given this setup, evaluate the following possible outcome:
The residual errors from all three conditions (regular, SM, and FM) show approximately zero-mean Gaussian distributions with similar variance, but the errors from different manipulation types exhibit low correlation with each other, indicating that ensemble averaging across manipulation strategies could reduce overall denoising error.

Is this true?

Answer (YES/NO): NO